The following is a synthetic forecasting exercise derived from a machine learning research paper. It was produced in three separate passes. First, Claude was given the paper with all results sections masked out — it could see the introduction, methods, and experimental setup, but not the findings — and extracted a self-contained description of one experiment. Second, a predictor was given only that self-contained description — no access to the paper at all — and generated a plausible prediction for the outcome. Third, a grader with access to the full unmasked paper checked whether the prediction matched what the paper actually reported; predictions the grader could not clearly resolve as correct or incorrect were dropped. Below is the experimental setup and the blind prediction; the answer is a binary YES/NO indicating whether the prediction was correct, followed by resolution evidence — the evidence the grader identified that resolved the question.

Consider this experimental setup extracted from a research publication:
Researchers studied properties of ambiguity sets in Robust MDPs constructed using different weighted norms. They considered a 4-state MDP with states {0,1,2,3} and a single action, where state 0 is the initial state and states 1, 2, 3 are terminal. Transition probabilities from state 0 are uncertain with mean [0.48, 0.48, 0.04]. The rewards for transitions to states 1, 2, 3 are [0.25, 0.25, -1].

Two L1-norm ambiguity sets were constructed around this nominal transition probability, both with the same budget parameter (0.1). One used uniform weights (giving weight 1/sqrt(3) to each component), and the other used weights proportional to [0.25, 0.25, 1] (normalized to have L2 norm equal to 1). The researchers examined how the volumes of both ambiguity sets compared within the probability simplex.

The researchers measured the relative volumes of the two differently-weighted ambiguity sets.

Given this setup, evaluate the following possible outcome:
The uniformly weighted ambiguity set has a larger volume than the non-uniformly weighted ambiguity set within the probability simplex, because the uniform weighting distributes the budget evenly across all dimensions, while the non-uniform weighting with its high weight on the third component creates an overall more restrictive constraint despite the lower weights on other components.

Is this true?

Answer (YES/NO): NO